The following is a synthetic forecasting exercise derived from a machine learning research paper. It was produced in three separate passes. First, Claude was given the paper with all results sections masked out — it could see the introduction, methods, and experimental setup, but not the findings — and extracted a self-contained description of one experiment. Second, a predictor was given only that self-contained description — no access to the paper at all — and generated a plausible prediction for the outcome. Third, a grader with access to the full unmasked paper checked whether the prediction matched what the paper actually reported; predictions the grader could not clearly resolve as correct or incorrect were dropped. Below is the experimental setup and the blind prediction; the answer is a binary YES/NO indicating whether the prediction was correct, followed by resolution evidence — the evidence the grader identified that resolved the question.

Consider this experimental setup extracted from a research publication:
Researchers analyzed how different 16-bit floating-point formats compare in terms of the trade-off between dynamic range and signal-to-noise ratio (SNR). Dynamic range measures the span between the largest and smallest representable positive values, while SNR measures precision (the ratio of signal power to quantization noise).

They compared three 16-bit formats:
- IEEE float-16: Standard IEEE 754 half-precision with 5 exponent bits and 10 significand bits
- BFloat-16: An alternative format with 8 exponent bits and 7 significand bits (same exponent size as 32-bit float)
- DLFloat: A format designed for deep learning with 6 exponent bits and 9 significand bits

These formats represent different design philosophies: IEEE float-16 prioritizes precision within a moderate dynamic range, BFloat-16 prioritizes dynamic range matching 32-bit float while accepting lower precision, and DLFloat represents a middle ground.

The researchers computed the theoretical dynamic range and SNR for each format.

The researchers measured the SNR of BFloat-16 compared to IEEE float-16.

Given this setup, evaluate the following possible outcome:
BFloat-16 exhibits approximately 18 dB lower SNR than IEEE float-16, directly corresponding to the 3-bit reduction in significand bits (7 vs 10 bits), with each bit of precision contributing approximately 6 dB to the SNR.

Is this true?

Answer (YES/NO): YES